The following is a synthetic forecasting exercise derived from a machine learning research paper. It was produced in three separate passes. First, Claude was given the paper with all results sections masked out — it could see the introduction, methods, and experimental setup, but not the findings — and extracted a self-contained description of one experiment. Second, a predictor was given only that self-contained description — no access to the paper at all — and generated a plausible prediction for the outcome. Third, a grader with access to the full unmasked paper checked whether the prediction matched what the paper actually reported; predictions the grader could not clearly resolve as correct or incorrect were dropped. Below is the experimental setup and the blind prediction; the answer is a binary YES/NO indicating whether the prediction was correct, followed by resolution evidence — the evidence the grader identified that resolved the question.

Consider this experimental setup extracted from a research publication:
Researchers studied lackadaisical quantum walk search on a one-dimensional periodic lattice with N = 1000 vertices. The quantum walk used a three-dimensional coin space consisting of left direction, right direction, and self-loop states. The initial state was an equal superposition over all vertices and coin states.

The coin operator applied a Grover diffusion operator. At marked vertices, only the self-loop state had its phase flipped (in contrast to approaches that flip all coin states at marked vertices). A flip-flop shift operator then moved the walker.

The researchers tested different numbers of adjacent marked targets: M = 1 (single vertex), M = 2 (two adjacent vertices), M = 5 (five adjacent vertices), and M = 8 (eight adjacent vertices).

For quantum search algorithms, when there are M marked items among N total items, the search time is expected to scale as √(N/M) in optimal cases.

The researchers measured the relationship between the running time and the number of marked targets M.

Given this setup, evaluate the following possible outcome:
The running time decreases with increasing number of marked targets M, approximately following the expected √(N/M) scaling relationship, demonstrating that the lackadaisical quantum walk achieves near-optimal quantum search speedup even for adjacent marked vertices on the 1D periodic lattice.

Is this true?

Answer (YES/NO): NO